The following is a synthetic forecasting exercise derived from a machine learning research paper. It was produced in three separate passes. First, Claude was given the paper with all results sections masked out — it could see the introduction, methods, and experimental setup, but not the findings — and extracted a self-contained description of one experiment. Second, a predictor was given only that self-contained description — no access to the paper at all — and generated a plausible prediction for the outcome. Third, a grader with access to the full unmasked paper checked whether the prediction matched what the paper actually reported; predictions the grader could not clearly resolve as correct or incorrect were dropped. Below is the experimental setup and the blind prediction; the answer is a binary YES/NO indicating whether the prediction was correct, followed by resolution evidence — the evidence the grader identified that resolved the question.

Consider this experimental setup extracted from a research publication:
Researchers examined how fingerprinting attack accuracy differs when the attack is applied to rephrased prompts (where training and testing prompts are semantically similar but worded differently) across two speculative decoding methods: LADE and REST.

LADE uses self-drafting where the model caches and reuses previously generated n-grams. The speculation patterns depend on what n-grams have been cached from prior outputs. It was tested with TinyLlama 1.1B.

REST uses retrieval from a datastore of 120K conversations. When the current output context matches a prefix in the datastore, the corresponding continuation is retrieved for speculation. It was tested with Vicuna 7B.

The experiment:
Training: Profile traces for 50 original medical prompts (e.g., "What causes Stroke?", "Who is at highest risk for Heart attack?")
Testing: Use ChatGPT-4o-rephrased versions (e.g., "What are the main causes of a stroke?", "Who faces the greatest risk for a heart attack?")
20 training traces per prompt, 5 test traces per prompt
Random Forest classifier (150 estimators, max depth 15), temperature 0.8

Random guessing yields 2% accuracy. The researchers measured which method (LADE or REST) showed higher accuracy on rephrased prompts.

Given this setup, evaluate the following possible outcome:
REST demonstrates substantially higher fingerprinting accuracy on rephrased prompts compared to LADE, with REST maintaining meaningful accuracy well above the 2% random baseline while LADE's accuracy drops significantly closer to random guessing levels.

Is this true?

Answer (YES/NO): NO